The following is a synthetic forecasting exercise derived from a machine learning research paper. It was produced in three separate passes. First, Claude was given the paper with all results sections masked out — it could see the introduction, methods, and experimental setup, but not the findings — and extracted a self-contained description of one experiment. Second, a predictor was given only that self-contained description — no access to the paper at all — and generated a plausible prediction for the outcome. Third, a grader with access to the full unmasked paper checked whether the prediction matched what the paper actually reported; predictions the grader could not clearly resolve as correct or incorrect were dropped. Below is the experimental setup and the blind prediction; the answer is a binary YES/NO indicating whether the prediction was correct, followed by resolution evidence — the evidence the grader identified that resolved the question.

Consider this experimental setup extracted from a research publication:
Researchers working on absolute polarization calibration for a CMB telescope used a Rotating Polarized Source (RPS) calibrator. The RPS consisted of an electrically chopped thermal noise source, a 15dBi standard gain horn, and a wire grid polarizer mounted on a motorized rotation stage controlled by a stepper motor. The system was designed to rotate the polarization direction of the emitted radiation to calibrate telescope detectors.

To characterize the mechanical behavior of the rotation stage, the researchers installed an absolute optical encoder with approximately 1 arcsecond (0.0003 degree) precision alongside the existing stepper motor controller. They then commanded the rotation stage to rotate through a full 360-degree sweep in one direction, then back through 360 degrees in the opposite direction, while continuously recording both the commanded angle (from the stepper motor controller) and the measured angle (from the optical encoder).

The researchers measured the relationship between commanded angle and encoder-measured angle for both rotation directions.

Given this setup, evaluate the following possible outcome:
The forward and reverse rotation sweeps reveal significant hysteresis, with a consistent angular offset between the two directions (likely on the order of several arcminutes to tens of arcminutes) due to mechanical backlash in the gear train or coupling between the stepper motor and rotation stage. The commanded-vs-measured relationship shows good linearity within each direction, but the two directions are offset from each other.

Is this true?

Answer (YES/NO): NO